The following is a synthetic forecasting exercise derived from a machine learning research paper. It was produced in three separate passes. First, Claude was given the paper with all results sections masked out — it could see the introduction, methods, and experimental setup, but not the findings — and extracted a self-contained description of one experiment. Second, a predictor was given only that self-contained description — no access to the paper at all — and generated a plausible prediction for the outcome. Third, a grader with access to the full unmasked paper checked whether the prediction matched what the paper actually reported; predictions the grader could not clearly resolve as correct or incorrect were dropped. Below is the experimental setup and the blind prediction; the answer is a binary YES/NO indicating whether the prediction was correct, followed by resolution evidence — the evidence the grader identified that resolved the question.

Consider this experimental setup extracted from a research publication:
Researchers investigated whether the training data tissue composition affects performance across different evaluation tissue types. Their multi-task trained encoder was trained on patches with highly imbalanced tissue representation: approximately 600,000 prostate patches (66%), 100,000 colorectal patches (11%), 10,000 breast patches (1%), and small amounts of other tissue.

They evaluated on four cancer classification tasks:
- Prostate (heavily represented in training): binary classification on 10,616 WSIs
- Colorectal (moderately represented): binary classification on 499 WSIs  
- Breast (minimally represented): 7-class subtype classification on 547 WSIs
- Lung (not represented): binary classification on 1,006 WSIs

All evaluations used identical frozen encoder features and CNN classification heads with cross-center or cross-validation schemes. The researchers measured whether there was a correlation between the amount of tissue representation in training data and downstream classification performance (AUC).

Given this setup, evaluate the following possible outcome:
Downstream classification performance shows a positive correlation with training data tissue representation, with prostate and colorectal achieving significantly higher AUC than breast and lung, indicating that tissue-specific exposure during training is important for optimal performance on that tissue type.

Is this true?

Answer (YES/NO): NO